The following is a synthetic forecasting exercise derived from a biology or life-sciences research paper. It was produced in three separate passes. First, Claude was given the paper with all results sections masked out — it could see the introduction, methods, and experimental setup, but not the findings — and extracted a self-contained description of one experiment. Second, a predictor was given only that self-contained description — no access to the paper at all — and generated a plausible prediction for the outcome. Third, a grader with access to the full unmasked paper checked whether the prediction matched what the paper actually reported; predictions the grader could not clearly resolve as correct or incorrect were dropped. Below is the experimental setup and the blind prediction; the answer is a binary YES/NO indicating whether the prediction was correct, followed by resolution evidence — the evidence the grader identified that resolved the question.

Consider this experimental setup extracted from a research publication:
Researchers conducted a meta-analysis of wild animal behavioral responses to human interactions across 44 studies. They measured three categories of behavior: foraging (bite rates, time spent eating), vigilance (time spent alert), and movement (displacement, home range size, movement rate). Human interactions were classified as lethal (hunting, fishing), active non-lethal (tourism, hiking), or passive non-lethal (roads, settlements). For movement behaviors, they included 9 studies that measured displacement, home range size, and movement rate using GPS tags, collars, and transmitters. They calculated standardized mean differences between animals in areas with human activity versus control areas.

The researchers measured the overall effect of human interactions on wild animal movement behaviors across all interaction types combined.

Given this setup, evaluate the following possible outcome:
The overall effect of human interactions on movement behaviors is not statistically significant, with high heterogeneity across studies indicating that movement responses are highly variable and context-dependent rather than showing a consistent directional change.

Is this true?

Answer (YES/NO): YES